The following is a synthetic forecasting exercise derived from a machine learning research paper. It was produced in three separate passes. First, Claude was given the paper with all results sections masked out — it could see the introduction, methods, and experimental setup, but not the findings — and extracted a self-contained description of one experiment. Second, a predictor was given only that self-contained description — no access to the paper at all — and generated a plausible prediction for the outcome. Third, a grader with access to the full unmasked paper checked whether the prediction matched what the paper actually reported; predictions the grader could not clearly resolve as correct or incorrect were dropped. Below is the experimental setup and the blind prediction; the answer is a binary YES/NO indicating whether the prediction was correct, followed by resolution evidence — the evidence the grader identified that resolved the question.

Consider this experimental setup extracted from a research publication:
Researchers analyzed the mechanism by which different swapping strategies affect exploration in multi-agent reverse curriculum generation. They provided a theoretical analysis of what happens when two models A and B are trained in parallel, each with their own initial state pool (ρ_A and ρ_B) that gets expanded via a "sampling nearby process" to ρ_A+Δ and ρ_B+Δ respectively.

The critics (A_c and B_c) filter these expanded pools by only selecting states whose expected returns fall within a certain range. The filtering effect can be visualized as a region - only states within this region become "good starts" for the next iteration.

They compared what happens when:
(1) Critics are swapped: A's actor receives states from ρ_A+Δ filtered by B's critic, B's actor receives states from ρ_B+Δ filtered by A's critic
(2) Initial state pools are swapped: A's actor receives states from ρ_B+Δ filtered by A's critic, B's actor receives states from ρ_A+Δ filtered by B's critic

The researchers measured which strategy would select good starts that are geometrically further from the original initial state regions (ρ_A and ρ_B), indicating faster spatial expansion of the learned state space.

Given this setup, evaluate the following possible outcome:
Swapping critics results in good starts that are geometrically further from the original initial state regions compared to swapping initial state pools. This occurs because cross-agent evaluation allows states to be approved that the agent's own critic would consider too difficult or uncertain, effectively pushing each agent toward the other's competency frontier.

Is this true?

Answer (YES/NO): YES